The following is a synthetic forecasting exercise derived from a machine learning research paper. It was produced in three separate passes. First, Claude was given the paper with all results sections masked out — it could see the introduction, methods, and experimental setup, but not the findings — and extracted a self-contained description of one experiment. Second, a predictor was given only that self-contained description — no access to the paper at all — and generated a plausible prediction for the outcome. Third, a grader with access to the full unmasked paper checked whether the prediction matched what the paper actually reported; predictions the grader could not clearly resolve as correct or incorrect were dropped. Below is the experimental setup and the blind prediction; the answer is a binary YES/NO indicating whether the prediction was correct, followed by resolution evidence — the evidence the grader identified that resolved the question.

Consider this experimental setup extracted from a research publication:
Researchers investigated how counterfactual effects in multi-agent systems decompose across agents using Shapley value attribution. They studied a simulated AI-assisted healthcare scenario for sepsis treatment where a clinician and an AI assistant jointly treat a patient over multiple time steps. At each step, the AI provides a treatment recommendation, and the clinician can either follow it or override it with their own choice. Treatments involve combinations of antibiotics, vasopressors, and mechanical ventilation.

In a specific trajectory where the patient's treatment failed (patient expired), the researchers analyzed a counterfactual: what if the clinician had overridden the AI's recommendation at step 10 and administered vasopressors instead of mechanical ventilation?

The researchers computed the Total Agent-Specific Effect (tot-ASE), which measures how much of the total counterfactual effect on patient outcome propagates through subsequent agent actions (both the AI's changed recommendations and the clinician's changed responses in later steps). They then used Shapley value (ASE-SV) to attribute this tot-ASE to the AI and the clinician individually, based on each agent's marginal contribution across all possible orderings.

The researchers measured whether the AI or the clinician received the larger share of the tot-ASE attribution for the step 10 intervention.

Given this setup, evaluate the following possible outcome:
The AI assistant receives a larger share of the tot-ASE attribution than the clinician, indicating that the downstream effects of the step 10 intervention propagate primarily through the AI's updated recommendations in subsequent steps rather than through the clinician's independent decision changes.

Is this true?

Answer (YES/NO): YES